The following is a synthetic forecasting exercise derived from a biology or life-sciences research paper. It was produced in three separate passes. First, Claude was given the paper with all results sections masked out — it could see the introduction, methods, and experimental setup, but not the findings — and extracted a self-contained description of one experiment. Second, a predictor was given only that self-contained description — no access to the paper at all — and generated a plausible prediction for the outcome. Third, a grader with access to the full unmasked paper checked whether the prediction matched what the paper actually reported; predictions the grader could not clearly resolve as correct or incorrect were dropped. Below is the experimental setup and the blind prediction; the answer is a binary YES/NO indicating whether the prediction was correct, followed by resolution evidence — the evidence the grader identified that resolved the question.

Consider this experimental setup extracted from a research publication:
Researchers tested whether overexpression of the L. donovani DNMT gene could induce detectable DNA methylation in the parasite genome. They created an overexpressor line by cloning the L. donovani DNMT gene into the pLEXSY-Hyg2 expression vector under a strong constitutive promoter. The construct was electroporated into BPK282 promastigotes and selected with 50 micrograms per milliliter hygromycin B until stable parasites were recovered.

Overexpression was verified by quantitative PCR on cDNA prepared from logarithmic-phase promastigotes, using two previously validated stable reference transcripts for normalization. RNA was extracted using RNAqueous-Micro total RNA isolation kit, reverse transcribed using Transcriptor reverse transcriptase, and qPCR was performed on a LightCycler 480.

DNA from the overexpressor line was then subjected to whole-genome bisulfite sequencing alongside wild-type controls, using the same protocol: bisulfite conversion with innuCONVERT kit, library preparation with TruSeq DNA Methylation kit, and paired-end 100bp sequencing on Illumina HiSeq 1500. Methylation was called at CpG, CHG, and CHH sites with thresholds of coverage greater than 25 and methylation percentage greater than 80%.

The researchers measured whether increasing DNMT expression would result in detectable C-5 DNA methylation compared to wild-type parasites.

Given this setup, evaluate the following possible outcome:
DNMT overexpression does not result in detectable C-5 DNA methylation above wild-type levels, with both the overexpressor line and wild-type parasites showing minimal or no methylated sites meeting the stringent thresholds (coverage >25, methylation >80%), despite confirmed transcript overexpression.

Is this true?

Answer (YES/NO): YES